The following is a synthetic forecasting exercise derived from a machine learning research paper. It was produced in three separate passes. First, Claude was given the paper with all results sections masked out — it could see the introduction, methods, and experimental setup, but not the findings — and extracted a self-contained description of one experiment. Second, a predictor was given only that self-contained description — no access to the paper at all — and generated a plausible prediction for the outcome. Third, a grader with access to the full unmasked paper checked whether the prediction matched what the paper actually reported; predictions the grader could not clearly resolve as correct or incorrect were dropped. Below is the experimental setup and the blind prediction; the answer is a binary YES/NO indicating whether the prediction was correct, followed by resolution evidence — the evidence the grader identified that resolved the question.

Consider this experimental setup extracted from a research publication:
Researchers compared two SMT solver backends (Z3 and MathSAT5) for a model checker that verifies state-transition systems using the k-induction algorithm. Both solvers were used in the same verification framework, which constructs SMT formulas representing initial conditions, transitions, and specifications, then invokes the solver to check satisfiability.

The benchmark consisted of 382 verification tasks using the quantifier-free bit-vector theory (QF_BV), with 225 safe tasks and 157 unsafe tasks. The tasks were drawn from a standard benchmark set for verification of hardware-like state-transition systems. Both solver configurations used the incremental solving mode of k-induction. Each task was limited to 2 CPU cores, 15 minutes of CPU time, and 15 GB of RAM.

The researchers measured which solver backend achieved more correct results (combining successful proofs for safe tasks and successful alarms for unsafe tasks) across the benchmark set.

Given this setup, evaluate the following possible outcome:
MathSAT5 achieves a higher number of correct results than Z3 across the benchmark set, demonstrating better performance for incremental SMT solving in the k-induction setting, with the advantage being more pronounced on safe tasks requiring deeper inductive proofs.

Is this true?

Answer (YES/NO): NO